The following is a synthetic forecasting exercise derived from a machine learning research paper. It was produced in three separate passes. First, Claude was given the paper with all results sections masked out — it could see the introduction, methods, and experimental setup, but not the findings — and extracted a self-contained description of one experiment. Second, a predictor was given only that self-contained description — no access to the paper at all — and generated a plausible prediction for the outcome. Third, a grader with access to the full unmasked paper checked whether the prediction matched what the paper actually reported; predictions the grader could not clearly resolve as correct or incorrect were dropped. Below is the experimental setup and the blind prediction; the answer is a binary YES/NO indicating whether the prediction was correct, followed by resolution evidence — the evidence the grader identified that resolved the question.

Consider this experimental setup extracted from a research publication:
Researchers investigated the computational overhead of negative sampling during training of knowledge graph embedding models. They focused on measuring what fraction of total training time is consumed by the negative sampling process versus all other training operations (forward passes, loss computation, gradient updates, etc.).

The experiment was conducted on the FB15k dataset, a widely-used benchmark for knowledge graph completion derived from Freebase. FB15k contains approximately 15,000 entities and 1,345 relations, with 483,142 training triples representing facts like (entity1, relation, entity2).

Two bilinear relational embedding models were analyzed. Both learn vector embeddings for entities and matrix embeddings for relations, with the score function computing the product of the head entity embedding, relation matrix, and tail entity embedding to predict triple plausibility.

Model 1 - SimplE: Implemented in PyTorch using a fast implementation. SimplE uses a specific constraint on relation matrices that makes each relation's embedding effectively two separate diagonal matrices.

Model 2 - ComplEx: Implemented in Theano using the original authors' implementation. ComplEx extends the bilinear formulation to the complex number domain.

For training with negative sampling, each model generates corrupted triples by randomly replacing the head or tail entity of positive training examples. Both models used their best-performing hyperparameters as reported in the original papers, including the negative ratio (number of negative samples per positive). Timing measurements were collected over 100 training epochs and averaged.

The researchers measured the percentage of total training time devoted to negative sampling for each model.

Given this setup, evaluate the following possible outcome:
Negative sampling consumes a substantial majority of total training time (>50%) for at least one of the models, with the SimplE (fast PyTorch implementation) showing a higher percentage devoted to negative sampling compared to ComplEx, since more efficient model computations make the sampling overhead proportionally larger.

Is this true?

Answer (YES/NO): YES